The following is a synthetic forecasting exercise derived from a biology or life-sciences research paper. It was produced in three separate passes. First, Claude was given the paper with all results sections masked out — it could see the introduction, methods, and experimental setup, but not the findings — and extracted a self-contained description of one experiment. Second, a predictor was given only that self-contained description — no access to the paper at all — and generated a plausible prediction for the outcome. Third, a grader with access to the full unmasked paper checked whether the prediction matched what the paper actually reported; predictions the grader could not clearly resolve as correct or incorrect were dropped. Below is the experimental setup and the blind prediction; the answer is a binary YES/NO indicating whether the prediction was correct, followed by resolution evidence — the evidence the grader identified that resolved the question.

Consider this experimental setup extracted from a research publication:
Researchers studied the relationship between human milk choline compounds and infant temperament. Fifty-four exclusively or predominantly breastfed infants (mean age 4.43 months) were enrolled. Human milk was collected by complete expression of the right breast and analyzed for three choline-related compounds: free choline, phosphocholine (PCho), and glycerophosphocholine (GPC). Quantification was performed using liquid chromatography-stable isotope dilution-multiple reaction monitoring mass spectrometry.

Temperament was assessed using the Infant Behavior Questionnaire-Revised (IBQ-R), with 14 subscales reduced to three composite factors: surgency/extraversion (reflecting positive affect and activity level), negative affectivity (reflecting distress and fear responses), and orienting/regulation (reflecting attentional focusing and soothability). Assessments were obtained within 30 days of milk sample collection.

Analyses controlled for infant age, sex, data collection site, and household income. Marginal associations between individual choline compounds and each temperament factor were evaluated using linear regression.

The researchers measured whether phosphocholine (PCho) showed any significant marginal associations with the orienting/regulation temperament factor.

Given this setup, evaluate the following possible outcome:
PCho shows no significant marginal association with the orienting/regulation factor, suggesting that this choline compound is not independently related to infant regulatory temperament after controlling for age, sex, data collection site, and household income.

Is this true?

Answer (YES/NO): YES